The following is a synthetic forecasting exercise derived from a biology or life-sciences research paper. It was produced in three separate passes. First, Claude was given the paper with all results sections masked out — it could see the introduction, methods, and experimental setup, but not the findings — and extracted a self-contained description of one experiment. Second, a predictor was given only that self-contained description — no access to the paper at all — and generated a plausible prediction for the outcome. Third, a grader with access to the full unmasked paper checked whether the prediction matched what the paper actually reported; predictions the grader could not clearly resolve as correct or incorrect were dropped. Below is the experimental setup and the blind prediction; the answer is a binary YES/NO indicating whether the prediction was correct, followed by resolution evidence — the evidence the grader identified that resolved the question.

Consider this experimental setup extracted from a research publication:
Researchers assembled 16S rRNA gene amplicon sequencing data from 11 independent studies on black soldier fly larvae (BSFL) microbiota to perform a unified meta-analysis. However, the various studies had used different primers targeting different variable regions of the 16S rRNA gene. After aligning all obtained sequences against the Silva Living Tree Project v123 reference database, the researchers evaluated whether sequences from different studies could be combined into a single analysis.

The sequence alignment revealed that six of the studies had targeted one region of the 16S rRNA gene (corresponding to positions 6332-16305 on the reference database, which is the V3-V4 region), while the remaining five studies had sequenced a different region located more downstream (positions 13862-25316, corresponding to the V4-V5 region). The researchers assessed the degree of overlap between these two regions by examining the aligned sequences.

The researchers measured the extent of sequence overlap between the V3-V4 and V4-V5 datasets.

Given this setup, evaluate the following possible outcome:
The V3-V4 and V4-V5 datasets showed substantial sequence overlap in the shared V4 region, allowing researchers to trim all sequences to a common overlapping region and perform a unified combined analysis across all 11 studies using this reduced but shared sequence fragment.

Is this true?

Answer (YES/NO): NO